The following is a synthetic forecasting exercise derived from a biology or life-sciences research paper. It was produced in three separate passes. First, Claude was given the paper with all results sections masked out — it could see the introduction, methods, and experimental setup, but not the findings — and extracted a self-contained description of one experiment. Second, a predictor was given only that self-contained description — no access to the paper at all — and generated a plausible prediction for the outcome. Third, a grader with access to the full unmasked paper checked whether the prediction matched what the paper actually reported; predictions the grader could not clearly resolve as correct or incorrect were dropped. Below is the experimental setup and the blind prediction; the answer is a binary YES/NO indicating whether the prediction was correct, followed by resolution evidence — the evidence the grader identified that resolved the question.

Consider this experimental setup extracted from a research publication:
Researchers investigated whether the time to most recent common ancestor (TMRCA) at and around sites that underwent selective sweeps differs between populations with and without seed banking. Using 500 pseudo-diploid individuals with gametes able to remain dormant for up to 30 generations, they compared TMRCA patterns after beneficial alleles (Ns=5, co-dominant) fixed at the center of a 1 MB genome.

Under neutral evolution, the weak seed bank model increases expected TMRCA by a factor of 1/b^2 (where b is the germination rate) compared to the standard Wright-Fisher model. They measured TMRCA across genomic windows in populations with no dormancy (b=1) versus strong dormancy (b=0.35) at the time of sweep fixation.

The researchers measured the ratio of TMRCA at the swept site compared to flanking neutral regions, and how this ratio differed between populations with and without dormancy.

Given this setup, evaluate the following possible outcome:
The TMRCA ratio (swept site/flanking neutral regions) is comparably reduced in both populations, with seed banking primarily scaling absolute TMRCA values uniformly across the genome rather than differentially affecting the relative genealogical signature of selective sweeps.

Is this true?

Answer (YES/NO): NO